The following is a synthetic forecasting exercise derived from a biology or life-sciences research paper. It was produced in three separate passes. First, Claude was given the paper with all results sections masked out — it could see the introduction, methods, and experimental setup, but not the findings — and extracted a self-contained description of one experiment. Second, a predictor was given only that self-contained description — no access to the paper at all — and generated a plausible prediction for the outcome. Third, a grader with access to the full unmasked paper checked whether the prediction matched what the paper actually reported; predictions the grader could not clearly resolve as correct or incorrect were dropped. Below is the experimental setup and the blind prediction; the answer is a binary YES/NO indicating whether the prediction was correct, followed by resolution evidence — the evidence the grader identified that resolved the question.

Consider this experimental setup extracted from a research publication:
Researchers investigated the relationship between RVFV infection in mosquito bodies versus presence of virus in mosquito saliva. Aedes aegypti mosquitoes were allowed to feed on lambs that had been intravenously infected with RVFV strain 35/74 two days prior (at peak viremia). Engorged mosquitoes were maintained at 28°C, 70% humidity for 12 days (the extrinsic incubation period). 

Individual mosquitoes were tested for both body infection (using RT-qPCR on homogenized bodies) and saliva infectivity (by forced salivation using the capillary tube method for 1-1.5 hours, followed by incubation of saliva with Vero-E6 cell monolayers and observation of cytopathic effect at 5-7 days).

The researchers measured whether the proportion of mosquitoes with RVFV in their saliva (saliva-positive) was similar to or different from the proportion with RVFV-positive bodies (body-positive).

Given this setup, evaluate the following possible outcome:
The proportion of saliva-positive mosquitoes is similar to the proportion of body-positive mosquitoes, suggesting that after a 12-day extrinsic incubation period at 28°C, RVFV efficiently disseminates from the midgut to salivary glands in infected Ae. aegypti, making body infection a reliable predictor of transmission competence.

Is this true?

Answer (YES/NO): NO